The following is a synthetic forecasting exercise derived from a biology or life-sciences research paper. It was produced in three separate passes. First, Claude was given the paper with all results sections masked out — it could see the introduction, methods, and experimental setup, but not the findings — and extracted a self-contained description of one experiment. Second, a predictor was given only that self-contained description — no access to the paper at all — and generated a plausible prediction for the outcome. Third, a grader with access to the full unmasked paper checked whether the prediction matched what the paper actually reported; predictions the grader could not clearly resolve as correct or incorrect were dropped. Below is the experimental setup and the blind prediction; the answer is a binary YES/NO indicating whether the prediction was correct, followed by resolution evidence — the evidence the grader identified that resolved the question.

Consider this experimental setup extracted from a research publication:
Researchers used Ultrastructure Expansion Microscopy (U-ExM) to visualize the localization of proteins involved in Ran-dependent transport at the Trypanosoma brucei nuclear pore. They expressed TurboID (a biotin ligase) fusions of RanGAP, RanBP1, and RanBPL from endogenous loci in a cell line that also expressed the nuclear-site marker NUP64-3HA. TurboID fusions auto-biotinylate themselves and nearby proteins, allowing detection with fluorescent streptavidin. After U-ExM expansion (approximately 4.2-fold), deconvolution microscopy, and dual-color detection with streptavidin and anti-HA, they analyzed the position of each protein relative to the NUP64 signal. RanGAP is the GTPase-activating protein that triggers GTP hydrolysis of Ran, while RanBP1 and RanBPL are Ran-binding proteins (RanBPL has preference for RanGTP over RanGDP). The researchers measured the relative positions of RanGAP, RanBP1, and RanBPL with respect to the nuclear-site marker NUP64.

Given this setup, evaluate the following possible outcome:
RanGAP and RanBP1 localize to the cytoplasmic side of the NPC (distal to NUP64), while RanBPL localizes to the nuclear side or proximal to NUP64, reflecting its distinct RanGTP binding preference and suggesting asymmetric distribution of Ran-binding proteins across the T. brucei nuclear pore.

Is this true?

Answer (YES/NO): YES